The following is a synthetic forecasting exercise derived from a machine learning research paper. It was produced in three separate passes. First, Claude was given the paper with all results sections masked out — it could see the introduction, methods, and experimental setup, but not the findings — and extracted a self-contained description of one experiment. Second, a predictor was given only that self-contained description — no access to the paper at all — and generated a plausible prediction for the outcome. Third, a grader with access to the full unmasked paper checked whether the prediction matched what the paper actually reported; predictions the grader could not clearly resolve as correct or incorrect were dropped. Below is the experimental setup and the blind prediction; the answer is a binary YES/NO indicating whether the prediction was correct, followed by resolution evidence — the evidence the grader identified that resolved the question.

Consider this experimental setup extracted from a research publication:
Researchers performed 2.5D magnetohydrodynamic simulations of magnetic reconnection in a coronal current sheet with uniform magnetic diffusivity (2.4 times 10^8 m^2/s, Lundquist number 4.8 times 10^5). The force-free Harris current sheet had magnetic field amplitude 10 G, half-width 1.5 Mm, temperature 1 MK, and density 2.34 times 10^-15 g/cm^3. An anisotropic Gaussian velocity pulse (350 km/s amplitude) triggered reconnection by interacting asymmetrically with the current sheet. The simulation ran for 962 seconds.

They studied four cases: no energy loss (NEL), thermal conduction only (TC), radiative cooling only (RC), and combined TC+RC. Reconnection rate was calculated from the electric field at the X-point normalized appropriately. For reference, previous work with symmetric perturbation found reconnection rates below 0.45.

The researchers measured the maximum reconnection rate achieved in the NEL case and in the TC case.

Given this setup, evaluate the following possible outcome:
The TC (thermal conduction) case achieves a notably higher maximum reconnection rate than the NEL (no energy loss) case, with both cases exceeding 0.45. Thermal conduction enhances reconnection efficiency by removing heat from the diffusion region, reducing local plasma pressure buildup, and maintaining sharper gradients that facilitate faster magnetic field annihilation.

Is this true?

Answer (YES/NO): YES